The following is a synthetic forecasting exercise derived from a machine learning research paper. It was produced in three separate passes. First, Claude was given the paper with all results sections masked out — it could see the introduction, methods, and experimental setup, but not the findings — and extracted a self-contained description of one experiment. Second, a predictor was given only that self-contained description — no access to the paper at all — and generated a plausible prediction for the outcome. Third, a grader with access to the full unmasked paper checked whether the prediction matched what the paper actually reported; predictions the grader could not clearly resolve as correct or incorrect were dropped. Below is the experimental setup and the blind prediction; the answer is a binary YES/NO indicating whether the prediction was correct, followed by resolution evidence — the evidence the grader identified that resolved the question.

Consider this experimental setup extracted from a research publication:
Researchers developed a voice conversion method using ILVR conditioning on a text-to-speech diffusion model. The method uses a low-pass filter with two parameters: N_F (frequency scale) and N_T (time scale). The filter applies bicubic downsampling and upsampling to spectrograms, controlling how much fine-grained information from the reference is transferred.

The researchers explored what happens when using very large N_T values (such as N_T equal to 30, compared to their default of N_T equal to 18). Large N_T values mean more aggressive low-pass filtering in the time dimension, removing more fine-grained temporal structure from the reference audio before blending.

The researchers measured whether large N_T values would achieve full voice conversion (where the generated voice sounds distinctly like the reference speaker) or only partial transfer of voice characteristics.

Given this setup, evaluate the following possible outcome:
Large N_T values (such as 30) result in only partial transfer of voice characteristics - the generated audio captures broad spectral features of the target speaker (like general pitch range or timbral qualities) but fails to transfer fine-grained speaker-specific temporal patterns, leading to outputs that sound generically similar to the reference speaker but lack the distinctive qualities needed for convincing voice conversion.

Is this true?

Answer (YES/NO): YES